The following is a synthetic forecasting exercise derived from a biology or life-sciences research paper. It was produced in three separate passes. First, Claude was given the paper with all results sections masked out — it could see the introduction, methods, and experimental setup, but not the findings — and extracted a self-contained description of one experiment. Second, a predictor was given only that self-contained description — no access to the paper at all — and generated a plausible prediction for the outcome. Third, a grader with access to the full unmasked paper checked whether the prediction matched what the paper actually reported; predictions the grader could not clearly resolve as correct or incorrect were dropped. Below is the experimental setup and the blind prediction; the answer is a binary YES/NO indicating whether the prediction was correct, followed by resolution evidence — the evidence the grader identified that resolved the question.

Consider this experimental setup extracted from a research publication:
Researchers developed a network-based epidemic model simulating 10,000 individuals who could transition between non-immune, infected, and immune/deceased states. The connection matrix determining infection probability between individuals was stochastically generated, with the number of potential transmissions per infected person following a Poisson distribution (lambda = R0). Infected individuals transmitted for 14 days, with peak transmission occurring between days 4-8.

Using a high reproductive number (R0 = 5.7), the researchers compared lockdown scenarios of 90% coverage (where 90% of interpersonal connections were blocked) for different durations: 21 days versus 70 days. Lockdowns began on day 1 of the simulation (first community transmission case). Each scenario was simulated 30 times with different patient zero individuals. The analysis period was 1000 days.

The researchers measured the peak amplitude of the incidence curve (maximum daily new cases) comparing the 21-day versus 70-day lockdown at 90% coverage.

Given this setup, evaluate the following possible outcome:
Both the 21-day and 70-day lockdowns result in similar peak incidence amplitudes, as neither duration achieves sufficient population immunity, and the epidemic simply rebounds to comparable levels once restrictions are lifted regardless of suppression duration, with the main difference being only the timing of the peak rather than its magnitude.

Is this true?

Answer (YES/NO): NO